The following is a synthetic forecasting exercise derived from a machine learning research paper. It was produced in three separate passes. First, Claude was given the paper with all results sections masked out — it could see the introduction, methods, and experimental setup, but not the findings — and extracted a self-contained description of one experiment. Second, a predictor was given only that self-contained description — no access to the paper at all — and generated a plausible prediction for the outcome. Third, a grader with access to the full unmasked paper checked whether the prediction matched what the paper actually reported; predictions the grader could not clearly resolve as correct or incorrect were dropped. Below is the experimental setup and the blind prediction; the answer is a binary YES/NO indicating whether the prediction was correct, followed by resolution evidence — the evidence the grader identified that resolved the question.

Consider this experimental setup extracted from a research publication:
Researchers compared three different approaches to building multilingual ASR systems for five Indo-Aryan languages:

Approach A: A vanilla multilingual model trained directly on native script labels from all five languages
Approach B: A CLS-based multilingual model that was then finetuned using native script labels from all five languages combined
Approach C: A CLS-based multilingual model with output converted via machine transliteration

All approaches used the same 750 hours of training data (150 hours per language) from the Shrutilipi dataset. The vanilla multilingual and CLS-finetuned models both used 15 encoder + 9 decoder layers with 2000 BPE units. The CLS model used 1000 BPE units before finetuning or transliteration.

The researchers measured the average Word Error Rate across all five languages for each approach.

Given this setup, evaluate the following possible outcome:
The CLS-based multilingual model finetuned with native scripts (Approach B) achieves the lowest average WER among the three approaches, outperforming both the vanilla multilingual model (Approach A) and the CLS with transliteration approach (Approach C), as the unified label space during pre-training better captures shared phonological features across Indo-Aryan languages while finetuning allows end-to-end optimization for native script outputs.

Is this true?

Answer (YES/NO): NO